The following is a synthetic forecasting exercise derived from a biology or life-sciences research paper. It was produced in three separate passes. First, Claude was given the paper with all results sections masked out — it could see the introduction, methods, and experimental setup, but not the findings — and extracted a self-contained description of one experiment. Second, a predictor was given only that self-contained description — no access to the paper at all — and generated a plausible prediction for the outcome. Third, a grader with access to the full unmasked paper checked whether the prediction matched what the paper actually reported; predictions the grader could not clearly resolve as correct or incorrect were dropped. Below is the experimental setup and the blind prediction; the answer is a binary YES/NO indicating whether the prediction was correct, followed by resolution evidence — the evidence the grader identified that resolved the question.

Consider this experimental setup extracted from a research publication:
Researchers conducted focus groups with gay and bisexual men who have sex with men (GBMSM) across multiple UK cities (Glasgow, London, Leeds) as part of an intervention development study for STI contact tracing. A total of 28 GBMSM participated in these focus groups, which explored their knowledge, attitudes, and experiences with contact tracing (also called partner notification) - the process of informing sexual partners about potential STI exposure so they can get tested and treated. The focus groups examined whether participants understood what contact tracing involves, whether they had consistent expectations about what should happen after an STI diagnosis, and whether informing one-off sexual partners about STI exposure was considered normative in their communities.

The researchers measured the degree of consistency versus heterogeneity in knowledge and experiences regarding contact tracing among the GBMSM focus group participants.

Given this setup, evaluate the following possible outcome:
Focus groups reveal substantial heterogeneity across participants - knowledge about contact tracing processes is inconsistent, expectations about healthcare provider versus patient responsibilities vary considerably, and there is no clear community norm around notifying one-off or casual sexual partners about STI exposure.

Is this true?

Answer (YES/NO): YES